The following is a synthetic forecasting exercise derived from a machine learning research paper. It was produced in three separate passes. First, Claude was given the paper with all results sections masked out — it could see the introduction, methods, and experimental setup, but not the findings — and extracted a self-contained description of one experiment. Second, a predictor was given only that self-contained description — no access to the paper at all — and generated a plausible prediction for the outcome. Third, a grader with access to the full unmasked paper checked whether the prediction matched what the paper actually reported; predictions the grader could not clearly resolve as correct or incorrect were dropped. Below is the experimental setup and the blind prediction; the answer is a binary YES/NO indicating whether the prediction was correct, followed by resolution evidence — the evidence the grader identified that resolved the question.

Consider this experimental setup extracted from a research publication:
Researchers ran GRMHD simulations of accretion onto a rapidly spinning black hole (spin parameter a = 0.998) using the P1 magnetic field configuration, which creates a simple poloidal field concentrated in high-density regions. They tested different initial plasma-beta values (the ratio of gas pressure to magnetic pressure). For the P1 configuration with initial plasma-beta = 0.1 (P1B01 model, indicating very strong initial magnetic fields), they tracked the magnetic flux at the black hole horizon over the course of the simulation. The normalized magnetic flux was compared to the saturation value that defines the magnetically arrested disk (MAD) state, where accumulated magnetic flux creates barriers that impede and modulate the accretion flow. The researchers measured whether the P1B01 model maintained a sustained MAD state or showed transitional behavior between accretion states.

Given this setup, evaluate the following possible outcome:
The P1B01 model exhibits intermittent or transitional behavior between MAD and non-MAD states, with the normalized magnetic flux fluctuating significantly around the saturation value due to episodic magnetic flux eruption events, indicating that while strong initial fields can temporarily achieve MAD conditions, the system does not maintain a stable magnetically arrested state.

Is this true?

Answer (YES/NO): YES